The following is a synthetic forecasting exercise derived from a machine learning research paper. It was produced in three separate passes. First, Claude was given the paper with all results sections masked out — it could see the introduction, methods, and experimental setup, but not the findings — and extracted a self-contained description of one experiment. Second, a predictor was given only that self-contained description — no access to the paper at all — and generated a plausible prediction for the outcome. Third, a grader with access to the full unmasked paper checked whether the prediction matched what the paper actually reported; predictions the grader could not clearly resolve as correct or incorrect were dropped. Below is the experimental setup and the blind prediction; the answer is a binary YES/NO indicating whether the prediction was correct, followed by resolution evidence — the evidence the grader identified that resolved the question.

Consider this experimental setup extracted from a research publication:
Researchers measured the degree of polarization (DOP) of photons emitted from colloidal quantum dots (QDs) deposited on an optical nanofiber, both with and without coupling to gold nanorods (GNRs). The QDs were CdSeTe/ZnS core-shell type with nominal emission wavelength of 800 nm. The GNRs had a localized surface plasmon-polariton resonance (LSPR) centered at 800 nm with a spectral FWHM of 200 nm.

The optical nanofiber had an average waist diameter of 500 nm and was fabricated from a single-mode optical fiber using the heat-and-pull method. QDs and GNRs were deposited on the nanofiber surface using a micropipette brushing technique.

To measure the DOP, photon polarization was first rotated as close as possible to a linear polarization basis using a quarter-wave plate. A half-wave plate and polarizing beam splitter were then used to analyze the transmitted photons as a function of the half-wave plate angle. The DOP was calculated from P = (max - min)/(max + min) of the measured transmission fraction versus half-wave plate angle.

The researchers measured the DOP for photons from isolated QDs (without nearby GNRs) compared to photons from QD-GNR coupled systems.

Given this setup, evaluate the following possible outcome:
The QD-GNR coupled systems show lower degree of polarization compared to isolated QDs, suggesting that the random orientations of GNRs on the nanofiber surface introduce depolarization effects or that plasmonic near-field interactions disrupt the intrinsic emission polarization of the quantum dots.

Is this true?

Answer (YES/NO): NO